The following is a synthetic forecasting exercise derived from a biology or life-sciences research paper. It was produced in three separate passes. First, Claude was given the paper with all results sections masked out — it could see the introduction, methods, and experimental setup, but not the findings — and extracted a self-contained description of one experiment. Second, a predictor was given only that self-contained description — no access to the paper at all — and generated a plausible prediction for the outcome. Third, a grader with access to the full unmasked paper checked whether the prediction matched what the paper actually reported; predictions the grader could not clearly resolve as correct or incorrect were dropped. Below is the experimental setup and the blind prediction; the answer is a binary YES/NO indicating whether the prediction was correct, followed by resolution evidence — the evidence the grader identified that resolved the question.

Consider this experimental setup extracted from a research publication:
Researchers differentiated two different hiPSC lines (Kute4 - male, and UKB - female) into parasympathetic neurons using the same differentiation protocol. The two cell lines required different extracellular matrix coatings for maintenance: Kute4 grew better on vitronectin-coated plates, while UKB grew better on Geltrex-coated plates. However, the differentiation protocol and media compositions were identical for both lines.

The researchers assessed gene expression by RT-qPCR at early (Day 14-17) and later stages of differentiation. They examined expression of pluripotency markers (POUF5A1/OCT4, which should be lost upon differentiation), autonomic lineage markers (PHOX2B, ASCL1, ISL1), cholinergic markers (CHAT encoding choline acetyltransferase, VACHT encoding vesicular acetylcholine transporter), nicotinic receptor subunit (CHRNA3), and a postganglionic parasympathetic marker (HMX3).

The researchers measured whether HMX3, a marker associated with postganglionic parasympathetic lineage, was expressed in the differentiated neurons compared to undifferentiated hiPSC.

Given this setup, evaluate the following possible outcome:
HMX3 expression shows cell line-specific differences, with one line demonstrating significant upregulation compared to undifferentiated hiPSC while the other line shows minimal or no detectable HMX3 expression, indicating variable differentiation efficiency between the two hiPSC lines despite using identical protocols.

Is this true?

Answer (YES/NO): NO